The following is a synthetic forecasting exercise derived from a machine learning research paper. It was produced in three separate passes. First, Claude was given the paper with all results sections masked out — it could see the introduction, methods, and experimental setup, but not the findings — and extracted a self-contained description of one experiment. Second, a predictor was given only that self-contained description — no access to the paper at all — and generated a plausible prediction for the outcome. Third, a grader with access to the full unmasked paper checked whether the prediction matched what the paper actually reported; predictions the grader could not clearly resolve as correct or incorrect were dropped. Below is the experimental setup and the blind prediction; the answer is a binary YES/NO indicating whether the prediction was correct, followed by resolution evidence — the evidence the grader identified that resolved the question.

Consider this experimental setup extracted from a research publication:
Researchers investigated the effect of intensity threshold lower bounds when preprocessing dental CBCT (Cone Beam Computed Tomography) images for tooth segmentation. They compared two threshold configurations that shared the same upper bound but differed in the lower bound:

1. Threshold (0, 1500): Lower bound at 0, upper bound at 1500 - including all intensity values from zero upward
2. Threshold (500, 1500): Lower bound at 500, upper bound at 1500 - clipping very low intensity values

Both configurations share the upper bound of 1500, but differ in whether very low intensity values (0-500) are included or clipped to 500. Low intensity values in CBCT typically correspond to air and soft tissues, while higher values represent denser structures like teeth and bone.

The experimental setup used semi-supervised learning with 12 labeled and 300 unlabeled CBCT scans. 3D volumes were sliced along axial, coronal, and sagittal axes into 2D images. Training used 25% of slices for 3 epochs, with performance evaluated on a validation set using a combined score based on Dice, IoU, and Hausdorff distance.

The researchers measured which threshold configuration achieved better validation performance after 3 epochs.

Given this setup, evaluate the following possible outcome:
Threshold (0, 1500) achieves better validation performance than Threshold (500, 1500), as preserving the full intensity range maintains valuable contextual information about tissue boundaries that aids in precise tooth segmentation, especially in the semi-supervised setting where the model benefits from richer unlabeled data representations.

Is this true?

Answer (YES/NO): NO